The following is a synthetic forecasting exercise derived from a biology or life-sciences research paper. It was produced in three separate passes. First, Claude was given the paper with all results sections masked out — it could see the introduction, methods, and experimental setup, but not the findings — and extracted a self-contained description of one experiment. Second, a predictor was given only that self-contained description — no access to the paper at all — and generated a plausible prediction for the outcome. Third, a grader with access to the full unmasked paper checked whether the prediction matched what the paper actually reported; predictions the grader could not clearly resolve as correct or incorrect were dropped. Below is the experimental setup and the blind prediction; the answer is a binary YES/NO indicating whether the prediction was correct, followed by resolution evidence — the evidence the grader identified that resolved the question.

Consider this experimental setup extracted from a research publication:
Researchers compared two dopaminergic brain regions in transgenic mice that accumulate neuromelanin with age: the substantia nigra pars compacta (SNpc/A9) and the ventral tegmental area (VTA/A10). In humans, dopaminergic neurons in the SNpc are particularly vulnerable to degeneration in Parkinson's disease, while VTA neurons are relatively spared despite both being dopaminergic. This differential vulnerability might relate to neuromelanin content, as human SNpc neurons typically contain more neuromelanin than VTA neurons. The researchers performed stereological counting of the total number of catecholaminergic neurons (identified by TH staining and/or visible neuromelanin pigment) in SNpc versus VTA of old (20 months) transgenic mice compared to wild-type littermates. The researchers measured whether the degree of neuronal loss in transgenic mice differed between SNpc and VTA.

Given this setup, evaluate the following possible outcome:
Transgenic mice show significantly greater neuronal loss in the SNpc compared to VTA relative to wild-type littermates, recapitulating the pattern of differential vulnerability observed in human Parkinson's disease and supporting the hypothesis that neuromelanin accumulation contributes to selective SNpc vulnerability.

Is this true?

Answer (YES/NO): NO